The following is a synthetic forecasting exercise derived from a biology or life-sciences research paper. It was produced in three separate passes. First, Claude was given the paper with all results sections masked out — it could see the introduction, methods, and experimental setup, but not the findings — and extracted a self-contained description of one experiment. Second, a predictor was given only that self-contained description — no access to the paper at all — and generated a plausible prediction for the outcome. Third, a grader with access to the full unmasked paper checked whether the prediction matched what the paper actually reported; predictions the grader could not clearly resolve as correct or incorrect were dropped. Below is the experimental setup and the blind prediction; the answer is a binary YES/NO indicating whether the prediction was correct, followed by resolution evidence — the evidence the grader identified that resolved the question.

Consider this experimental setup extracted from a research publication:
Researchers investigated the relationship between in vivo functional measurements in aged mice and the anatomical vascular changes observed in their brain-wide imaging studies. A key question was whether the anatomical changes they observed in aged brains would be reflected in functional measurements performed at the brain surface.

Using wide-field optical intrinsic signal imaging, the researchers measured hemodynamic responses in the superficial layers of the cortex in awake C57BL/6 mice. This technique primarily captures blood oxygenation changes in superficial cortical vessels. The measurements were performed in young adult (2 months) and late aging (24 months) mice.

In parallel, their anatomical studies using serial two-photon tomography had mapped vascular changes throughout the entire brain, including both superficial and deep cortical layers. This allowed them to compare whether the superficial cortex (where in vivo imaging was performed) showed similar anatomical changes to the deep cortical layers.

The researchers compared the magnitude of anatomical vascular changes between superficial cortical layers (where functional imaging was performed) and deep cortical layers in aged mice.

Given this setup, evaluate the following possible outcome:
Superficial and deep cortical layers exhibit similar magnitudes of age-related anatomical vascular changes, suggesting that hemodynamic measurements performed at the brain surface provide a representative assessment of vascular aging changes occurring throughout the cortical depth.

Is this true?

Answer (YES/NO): NO